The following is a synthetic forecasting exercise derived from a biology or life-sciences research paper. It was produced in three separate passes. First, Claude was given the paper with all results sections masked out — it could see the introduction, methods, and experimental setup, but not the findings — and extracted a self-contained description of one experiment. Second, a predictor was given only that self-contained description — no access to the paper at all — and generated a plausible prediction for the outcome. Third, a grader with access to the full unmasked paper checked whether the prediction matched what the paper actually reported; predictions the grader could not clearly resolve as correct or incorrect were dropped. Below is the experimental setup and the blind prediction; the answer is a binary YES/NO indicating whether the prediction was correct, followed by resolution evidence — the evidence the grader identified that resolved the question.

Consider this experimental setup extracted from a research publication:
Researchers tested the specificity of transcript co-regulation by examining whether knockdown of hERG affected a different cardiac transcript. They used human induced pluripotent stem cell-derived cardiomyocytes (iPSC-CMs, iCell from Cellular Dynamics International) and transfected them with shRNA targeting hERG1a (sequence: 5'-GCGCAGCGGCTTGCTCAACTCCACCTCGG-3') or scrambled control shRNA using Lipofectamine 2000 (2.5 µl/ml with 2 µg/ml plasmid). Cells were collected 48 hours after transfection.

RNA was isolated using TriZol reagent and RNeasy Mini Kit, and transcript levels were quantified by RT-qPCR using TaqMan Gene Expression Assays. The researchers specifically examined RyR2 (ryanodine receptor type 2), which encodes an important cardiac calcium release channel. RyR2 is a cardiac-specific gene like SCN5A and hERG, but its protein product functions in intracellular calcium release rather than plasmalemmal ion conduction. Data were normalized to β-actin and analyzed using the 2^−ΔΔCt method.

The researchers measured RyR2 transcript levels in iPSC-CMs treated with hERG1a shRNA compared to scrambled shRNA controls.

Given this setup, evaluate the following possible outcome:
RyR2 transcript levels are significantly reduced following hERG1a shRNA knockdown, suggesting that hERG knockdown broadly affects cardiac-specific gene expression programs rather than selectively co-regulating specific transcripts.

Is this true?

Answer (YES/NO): NO